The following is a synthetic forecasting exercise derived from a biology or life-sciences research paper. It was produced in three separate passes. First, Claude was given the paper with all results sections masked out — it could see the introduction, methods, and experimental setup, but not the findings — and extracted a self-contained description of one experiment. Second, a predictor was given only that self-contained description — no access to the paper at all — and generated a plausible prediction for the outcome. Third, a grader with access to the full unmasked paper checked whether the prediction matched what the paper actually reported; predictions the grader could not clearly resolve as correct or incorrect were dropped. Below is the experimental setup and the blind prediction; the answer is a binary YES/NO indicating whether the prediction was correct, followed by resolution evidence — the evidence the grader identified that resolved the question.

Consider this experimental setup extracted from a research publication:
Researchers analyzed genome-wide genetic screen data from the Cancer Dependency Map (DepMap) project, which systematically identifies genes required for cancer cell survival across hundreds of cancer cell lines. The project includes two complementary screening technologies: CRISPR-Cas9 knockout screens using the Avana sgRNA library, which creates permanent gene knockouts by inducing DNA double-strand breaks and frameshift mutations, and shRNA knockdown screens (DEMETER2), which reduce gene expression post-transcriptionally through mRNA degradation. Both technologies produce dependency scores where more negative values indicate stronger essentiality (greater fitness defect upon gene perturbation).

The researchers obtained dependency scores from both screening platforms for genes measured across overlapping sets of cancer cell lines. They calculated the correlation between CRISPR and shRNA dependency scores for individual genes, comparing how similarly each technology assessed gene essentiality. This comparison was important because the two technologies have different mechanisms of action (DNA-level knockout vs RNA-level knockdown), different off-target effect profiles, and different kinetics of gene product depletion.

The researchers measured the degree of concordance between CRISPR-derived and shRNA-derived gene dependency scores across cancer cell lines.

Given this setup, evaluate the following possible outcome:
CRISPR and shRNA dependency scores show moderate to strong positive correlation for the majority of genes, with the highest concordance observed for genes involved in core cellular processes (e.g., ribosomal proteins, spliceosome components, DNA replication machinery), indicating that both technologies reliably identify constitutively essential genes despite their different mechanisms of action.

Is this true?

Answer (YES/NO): NO